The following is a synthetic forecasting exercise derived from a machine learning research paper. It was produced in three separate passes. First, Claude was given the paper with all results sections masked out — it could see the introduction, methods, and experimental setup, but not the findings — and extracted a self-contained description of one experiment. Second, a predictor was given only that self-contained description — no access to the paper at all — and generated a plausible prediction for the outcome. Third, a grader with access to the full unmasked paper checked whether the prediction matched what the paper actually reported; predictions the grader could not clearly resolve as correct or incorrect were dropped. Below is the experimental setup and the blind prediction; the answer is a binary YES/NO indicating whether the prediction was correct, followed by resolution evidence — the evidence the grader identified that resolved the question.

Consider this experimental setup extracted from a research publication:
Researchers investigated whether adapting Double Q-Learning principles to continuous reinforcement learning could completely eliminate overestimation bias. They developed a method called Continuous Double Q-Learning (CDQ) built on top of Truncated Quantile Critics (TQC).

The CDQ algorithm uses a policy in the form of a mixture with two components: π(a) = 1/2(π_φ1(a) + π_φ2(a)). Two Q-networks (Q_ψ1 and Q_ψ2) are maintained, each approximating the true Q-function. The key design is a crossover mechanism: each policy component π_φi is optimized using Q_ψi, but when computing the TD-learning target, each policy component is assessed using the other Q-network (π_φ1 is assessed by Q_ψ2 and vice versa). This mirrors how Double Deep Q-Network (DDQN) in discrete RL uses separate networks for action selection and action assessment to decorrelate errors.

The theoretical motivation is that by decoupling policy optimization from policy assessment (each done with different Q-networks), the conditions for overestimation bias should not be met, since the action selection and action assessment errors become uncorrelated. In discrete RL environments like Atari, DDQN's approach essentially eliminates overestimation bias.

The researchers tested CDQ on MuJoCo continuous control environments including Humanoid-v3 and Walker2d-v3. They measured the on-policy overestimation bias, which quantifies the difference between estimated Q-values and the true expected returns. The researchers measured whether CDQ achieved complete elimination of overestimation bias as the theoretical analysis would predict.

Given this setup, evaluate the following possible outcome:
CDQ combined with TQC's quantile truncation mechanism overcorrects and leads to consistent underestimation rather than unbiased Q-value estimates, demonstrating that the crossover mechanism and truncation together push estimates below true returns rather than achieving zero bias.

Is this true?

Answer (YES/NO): NO